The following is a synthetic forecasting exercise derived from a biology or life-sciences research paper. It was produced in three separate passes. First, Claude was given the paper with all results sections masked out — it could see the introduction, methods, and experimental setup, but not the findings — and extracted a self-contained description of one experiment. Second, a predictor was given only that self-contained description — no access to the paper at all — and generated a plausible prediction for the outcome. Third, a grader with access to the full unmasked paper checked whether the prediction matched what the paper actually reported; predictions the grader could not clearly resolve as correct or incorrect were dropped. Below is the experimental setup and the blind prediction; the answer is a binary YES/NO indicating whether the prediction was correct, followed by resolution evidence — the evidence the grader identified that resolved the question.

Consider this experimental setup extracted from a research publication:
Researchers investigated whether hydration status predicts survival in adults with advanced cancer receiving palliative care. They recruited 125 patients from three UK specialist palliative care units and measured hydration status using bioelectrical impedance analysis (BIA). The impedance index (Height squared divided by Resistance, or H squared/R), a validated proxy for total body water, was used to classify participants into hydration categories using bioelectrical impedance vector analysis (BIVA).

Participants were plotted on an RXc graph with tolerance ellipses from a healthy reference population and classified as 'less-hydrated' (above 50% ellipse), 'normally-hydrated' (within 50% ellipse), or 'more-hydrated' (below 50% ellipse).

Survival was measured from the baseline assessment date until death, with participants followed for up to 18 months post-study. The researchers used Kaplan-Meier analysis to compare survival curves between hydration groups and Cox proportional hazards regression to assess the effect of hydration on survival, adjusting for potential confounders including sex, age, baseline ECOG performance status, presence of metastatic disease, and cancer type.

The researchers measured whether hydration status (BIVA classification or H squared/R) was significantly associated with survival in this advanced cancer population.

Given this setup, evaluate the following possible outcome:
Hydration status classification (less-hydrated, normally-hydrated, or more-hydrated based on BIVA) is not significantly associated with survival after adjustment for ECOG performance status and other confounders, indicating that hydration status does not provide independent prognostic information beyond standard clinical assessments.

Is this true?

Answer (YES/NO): YES